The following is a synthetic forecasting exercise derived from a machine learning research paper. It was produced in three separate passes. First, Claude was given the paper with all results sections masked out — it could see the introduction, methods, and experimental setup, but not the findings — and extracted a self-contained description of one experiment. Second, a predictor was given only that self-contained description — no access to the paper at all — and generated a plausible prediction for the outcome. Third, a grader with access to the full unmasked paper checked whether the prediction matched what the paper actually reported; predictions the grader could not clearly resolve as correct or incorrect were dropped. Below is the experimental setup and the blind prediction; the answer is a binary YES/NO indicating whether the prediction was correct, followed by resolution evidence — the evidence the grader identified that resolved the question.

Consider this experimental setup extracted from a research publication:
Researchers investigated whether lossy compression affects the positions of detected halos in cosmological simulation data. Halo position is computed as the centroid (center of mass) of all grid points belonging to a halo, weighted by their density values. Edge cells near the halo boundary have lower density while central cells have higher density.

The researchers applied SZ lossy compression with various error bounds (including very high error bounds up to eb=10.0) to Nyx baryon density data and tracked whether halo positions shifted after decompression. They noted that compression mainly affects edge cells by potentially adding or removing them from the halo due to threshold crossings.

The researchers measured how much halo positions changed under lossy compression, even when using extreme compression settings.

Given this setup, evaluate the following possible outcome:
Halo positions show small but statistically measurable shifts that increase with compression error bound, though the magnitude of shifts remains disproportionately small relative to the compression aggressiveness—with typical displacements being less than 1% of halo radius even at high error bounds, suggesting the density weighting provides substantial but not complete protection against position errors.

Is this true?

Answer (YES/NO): NO